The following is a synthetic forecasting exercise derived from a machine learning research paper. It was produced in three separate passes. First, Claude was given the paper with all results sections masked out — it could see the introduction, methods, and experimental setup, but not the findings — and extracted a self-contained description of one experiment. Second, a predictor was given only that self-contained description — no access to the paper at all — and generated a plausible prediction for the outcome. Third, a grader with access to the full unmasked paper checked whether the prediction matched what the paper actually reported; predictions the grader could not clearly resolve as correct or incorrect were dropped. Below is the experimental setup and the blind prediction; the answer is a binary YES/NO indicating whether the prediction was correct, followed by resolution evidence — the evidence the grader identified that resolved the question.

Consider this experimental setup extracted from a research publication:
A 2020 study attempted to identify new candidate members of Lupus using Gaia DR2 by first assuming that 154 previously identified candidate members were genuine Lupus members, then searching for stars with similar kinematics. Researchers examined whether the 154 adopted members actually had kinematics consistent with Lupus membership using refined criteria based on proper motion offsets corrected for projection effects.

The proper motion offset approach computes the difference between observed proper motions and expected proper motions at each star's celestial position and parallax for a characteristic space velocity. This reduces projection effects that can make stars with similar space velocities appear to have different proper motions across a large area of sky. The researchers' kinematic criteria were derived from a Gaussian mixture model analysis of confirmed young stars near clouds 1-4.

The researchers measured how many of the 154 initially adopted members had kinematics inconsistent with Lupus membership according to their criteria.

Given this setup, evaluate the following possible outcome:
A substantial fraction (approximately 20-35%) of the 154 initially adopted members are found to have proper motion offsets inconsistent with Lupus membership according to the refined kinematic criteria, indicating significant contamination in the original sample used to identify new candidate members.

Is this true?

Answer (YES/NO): NO